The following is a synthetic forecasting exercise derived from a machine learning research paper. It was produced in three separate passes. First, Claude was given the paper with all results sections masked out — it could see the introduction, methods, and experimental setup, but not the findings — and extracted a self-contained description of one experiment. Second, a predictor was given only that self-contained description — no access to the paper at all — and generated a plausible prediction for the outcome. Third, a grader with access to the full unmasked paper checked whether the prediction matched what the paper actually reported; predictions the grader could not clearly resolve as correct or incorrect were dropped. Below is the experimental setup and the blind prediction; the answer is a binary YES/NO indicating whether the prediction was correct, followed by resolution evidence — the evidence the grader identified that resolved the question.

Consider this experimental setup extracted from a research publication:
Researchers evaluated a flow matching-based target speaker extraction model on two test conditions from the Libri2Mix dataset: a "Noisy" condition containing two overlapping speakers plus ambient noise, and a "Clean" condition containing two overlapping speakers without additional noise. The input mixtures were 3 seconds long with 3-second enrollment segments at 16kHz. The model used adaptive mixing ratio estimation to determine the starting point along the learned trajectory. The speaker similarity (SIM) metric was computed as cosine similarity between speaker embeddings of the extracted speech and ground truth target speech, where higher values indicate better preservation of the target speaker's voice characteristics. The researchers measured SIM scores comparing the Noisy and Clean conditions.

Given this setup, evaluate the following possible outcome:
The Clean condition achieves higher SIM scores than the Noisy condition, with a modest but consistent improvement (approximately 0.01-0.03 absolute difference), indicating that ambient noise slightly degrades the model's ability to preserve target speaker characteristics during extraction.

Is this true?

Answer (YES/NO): NO